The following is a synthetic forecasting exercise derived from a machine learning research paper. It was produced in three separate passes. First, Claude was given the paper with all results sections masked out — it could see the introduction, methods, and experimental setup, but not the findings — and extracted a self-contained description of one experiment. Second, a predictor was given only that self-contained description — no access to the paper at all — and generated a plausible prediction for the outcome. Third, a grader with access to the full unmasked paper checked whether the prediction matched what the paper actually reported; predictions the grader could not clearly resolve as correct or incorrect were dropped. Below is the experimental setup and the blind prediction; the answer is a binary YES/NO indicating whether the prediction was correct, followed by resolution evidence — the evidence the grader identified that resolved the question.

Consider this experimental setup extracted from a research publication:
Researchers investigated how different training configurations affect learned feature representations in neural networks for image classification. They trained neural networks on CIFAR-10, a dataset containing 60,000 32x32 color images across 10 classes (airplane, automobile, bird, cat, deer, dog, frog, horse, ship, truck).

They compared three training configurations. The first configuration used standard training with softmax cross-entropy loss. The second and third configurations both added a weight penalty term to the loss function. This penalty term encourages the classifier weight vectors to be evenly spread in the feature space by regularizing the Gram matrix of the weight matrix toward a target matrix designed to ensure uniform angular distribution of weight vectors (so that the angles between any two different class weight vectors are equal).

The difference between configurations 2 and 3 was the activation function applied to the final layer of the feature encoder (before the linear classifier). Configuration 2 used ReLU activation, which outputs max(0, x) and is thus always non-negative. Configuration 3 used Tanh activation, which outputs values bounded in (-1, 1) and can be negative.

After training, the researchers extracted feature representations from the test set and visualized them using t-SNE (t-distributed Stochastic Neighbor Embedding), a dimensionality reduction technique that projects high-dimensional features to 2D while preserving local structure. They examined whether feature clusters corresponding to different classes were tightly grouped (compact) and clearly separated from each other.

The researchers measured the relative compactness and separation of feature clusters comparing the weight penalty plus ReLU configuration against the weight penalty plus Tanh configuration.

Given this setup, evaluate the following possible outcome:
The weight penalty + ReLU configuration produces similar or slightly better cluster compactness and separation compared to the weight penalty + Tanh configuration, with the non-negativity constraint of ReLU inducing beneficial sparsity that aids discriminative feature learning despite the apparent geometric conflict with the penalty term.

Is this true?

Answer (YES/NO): NO